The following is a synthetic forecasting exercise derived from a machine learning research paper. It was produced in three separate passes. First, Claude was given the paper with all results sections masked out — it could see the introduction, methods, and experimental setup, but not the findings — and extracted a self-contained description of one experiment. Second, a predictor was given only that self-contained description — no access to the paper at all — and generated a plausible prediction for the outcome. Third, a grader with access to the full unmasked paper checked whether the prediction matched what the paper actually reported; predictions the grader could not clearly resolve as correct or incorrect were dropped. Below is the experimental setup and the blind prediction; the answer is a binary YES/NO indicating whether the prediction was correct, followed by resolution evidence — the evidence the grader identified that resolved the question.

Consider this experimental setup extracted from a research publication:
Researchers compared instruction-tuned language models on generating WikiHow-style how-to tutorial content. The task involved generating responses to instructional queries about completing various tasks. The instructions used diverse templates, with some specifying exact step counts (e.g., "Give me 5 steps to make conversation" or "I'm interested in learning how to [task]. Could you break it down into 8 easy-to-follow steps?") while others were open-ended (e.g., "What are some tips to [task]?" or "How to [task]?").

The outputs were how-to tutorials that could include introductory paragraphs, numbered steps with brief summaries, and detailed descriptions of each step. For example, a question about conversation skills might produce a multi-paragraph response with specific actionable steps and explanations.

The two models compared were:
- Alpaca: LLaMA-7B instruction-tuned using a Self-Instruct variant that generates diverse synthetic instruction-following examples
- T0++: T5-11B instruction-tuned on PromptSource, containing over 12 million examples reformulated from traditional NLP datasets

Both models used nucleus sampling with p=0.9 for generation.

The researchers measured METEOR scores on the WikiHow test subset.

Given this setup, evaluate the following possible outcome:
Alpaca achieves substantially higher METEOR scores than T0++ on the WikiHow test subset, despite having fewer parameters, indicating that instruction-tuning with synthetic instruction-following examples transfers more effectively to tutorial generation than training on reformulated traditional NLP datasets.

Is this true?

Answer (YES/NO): YES